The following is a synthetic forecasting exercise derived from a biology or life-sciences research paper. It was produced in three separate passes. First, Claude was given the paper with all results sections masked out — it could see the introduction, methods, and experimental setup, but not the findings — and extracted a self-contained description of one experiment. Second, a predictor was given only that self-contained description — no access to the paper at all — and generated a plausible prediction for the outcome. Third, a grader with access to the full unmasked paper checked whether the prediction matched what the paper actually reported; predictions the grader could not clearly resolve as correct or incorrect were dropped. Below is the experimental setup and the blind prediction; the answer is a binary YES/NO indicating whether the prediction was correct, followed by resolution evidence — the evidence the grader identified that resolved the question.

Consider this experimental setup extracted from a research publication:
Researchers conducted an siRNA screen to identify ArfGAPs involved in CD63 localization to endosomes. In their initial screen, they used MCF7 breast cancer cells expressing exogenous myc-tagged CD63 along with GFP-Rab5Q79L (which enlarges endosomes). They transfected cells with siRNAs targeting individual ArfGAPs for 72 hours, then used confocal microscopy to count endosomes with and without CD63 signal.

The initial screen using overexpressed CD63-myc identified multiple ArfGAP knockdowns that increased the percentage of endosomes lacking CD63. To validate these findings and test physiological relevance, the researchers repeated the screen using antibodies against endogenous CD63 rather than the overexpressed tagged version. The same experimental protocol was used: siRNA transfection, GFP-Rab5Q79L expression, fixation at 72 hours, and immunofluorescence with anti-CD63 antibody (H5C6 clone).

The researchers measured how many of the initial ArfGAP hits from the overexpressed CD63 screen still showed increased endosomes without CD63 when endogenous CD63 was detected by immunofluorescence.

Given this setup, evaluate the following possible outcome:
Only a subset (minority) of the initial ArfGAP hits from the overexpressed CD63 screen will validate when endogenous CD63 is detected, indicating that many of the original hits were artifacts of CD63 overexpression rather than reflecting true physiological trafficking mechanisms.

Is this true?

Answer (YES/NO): YES